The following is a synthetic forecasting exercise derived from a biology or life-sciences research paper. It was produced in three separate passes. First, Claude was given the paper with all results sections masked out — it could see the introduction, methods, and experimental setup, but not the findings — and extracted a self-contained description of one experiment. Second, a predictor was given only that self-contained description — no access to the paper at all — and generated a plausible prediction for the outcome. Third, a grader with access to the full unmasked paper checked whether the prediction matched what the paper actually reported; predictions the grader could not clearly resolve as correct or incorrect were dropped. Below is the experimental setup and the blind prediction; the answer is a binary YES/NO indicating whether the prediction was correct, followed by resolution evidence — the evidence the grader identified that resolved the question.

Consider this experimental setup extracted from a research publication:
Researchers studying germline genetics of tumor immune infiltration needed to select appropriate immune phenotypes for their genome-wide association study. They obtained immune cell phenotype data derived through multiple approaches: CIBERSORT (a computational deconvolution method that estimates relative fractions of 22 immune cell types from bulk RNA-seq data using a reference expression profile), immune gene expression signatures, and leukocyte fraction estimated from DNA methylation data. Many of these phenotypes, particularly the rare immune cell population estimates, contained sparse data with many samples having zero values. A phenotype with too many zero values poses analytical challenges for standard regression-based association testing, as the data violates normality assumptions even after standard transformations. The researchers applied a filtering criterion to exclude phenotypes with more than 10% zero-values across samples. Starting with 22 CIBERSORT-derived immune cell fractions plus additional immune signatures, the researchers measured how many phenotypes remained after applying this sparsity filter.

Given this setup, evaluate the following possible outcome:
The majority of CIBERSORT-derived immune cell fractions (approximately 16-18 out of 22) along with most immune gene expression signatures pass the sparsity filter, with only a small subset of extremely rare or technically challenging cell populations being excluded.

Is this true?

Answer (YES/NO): NO